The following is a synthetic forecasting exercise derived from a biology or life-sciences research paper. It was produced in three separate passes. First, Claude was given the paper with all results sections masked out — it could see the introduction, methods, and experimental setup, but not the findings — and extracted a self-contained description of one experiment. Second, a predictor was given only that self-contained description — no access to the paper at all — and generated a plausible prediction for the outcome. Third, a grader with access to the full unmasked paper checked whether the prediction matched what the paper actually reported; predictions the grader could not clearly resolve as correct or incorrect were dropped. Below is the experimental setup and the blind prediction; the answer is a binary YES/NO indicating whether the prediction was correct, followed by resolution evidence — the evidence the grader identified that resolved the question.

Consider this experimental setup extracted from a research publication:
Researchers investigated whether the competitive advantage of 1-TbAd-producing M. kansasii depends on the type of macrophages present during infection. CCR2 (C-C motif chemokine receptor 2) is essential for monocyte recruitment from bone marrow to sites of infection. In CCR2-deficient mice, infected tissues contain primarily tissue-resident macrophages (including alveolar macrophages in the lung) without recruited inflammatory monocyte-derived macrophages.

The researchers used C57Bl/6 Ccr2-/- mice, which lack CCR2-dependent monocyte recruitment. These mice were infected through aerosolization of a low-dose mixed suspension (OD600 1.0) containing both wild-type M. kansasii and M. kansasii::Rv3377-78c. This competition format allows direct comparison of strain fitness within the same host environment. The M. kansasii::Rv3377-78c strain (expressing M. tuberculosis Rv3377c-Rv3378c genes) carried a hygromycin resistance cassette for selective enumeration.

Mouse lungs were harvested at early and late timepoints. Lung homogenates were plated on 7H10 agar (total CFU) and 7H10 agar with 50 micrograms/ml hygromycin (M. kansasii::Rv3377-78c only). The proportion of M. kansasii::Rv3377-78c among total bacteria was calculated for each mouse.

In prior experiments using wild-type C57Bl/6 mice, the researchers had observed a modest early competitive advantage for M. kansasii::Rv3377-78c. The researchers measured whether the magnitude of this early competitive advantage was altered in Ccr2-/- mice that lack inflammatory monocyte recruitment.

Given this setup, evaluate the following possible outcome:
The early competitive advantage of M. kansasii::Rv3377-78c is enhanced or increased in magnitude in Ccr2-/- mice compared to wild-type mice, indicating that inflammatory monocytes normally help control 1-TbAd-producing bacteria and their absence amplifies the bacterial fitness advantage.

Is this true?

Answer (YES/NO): NO